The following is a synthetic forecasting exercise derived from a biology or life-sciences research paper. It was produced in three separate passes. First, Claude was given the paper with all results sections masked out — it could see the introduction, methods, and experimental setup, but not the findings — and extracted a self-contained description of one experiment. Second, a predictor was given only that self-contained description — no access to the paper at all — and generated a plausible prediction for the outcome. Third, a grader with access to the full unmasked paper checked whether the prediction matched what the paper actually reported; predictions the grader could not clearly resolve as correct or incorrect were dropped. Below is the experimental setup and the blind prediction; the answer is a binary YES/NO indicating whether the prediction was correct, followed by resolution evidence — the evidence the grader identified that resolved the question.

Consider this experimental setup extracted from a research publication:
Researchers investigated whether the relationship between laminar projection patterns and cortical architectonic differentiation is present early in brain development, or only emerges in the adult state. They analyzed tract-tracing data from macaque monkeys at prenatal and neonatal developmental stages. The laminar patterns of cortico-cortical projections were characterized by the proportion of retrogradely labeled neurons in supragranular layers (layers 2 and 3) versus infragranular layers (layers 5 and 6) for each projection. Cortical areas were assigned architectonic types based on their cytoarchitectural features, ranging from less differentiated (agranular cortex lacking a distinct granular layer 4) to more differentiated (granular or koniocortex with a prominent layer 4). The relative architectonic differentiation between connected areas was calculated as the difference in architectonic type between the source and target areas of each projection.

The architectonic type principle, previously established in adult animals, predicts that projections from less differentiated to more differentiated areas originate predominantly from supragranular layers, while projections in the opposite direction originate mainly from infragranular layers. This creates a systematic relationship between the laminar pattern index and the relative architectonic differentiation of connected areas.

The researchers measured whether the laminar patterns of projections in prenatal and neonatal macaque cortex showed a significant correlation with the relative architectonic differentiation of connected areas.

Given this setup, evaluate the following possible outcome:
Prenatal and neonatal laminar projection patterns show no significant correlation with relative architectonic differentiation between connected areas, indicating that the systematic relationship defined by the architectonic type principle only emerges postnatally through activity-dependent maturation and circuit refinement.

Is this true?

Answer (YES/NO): NO